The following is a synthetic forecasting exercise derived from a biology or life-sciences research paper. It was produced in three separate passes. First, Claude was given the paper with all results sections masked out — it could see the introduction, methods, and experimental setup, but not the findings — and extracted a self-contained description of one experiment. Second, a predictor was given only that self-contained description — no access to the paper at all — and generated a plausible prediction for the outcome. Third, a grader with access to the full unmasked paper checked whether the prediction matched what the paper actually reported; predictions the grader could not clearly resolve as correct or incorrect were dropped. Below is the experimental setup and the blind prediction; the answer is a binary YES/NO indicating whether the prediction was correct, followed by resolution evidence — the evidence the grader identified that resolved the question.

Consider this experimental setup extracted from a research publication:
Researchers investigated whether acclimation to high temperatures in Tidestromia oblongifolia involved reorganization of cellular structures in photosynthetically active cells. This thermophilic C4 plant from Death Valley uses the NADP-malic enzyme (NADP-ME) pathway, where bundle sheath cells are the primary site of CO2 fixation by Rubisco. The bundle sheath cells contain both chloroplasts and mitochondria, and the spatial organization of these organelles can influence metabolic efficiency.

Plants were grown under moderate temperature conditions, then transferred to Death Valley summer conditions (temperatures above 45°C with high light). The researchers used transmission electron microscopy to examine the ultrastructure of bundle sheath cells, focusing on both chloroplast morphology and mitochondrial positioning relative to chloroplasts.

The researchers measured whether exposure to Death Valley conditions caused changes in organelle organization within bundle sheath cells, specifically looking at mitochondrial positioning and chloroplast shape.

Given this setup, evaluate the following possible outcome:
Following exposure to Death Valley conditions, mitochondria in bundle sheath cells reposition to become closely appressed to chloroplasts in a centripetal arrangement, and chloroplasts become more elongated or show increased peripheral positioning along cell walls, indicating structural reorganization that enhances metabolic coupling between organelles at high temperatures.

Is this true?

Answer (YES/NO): NO